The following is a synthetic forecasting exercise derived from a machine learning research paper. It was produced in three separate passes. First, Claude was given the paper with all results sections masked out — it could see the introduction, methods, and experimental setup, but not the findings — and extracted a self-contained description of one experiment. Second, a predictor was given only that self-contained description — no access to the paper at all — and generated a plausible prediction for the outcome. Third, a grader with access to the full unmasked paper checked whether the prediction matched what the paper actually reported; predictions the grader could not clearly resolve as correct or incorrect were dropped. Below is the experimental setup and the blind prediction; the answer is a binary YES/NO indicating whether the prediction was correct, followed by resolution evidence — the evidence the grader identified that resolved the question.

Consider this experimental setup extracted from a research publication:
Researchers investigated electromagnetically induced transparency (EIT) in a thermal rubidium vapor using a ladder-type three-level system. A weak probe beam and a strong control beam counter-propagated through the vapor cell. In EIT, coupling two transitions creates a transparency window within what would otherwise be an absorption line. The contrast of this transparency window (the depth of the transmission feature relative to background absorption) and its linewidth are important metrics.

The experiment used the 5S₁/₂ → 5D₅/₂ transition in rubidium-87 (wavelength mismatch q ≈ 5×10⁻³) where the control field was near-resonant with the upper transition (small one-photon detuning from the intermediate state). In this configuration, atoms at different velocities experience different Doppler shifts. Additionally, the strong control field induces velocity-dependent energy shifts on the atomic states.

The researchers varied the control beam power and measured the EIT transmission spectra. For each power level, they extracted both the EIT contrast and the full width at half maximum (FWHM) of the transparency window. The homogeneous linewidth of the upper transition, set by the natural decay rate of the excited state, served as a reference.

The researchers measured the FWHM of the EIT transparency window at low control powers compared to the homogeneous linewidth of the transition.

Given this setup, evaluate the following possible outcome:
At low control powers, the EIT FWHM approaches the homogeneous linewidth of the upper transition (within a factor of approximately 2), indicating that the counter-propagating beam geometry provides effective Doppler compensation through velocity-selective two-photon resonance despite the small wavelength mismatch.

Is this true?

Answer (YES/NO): NO